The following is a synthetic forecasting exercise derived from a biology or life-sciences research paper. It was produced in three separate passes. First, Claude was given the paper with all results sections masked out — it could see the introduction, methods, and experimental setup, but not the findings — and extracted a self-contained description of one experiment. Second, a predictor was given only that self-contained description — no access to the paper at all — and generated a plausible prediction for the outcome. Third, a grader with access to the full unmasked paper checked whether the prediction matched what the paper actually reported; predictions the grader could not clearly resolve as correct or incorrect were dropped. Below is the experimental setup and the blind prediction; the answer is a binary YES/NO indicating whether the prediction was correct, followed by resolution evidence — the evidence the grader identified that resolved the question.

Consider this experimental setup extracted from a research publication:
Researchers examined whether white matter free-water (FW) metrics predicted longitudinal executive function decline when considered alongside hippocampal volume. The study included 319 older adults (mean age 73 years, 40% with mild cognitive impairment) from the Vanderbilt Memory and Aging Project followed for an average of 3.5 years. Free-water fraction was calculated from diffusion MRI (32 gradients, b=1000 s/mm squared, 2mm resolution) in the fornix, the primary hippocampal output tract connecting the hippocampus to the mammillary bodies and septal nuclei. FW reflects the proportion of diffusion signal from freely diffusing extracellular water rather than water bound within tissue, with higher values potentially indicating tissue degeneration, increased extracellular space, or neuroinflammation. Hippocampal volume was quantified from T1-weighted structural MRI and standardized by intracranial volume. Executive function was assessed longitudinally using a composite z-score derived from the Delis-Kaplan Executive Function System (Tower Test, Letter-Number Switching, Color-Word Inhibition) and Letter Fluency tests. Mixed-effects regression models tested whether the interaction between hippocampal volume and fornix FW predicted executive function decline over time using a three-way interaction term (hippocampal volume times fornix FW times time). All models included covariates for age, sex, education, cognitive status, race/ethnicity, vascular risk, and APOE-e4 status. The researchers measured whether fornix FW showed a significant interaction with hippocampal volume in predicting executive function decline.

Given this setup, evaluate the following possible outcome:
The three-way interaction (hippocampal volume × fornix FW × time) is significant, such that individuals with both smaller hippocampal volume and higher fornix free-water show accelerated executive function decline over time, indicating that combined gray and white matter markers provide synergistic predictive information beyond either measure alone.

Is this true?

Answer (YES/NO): YES